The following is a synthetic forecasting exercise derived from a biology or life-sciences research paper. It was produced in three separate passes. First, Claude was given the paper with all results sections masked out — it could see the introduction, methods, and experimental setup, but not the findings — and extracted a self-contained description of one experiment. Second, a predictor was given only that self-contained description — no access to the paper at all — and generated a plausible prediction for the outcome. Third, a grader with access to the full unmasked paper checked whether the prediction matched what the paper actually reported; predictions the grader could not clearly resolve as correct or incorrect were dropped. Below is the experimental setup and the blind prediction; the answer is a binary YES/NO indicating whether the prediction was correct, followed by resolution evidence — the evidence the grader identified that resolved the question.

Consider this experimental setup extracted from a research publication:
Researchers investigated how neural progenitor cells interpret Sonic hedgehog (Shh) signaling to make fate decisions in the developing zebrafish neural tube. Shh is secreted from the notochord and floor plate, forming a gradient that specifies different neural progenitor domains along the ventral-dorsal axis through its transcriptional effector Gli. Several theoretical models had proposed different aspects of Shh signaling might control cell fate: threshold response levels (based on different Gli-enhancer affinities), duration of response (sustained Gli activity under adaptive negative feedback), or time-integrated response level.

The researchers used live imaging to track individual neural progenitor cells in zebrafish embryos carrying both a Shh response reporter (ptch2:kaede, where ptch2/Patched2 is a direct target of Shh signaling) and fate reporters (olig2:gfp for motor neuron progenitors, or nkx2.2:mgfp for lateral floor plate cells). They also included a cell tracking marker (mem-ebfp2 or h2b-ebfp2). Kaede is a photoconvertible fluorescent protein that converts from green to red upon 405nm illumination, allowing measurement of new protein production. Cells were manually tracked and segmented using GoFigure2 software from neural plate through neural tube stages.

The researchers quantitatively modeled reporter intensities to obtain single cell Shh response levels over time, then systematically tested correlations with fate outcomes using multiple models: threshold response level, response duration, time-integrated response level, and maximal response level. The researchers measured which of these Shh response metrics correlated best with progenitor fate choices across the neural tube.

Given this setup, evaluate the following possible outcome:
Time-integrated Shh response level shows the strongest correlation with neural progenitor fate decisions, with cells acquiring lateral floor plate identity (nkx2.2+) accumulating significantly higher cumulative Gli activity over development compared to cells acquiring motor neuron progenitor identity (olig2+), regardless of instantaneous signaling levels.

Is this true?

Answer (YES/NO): NO